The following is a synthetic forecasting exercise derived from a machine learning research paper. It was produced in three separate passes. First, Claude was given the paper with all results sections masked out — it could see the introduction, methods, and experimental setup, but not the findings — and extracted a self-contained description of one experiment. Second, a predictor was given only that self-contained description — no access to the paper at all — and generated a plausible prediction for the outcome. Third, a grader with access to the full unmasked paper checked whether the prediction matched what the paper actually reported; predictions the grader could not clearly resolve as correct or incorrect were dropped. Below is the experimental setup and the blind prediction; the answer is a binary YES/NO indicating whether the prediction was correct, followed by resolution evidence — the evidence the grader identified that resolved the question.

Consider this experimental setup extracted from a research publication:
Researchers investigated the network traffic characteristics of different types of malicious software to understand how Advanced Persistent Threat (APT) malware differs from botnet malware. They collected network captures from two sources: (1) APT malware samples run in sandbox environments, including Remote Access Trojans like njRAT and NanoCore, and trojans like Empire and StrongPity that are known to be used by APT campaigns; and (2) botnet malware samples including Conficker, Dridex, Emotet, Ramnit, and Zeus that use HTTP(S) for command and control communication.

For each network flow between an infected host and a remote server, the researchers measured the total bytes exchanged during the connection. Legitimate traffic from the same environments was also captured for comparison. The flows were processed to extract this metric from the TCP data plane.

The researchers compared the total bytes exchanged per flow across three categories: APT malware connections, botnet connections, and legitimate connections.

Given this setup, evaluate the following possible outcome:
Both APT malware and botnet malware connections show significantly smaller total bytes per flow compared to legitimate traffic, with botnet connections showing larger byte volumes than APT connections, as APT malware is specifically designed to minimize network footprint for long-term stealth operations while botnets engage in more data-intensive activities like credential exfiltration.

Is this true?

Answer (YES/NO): NO